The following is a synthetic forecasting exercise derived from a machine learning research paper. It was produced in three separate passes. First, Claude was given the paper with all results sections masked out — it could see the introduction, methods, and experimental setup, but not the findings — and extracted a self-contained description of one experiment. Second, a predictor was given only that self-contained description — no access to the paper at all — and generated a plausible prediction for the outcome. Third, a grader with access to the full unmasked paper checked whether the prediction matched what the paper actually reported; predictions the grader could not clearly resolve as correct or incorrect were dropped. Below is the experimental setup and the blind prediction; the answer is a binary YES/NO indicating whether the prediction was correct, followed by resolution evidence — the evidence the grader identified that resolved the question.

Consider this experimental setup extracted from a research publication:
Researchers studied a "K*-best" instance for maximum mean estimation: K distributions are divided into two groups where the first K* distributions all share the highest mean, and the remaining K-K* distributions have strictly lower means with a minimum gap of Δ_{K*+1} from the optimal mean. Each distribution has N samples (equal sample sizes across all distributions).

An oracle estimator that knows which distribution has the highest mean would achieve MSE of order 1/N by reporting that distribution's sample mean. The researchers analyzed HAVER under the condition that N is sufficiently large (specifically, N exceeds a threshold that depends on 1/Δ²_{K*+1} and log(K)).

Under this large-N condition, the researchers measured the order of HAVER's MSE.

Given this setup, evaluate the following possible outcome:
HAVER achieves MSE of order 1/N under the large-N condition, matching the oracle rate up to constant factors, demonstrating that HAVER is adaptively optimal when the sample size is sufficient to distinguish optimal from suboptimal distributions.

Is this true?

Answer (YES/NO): NO